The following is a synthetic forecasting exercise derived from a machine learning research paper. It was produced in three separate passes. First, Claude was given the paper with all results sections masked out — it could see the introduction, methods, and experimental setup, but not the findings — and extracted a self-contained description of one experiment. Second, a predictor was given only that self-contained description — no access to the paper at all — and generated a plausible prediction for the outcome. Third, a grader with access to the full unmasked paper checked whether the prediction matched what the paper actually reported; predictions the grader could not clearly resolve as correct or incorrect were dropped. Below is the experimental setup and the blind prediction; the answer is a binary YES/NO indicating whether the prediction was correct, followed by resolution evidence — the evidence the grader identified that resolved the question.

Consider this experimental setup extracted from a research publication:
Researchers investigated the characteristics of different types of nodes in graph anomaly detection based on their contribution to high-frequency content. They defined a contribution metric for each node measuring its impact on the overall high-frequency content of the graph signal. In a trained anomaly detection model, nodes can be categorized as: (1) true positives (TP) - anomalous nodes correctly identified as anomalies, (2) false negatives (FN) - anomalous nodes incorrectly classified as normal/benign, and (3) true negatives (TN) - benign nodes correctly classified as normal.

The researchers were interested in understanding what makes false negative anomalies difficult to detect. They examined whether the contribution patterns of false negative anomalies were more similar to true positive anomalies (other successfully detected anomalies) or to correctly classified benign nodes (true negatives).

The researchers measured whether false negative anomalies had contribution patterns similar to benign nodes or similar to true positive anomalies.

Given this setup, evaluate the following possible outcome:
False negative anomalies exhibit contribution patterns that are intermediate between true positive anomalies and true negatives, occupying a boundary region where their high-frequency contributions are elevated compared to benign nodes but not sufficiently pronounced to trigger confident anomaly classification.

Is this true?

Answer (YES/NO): NO